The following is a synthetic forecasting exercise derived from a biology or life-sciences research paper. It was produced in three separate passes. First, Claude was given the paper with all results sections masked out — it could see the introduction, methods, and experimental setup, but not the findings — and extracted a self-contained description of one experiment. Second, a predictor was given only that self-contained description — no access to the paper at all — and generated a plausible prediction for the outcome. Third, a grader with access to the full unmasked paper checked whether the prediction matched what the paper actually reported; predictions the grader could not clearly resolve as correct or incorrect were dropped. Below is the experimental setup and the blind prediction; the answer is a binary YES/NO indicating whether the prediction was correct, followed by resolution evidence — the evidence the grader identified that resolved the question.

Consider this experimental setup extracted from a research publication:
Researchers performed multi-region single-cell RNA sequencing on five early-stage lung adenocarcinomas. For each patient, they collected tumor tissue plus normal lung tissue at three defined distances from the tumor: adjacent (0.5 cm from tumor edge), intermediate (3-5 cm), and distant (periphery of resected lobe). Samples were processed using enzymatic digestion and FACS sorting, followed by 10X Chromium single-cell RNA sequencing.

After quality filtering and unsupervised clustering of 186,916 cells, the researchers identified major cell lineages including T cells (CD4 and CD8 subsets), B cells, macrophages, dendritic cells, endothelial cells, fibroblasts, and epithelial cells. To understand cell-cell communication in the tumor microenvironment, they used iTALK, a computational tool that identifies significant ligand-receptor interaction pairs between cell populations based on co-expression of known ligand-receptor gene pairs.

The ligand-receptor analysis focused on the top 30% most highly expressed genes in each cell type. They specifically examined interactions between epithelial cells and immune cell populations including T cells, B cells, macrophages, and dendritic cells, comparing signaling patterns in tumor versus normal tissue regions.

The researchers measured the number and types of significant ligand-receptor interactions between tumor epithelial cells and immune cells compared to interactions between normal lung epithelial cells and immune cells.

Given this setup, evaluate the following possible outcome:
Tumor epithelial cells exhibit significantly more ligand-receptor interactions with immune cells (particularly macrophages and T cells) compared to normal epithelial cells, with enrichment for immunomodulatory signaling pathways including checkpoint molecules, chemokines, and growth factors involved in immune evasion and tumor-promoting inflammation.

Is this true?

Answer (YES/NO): NO